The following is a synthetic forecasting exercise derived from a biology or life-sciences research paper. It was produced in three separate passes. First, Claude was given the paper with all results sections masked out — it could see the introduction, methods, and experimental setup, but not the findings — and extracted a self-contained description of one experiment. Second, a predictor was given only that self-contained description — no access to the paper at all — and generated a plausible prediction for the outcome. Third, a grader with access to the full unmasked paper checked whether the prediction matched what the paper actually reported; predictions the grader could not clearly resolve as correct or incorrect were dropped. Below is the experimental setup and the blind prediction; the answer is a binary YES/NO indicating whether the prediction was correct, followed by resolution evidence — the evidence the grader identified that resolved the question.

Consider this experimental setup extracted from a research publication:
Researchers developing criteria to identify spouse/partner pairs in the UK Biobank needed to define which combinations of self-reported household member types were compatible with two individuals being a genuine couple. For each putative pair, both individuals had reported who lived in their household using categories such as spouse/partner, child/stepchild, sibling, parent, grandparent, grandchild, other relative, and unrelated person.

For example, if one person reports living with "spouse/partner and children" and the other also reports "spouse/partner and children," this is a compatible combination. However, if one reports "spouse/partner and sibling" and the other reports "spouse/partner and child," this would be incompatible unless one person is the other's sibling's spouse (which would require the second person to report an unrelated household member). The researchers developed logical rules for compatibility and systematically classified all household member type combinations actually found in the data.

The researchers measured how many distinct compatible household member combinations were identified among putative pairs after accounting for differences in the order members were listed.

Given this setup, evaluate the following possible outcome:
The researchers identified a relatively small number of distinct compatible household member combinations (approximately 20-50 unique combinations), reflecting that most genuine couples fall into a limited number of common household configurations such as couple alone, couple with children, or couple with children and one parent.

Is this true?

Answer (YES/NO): NO